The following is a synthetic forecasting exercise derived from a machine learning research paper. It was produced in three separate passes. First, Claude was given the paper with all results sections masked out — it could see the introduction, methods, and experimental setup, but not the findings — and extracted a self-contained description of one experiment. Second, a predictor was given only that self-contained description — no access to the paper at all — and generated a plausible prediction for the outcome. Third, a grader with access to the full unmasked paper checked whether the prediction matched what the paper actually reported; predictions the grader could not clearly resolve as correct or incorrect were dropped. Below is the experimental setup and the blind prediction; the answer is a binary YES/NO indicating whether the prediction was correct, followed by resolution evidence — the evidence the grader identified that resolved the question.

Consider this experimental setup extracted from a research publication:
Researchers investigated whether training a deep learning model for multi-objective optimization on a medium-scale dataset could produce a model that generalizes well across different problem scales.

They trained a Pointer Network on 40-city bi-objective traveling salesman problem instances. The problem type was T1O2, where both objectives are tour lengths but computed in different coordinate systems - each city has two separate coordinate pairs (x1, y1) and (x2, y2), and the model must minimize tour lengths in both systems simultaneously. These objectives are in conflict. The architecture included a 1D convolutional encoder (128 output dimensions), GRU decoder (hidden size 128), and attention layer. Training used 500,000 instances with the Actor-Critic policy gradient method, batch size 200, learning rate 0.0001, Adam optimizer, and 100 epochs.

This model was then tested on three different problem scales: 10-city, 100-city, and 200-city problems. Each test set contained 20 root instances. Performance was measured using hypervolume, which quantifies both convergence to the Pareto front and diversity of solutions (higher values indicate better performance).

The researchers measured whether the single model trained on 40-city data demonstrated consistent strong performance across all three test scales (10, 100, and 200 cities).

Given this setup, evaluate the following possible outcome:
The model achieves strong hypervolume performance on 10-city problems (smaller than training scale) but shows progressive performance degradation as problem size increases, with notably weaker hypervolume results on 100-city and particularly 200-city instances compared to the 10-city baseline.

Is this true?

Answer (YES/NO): NO